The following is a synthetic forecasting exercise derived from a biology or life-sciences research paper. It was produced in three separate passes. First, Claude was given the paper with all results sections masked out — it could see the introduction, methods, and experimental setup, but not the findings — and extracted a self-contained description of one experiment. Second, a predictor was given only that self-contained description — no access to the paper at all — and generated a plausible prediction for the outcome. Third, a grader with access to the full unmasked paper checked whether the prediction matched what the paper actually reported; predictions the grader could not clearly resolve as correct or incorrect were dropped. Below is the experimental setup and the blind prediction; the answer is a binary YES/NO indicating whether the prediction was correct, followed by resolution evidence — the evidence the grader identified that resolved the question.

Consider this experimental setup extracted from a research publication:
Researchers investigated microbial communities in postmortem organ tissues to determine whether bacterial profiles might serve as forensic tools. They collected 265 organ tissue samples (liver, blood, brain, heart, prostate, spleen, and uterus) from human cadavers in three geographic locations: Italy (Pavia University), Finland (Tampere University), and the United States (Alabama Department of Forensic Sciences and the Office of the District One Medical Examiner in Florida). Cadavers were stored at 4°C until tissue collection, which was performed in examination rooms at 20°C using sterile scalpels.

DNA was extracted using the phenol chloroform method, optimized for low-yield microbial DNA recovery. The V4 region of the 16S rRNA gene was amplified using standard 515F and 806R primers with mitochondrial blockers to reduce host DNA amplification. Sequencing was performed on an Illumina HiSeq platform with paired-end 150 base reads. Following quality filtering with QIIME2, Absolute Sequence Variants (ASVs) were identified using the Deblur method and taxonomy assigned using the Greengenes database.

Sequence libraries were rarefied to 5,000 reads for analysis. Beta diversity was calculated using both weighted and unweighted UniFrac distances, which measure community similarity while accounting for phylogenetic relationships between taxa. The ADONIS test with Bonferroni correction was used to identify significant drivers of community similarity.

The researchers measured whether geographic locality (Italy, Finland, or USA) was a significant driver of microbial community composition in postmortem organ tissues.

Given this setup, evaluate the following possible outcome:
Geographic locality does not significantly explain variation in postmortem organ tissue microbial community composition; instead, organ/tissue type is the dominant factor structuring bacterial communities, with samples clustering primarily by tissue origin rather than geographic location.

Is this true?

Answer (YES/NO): NO